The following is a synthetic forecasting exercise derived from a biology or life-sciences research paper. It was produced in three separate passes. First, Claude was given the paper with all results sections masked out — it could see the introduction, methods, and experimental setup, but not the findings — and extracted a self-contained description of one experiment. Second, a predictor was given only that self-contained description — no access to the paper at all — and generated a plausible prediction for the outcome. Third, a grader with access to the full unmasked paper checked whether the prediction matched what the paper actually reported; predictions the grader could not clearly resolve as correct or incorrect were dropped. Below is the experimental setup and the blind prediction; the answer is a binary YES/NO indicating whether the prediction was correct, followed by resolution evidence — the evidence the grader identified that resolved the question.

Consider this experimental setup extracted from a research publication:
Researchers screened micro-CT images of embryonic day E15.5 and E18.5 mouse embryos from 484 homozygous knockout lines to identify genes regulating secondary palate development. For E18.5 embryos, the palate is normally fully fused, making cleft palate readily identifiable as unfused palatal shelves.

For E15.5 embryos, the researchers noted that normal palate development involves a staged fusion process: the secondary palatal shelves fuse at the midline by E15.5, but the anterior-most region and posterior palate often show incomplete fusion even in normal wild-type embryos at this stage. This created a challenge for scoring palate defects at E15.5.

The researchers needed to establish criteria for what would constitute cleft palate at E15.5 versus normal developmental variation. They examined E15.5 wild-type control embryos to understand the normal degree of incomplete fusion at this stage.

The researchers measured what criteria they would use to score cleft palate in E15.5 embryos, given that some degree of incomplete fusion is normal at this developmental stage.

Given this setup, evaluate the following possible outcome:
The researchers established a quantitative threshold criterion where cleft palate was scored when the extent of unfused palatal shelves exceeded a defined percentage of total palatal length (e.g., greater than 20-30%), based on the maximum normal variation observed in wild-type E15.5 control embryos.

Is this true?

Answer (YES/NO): NO